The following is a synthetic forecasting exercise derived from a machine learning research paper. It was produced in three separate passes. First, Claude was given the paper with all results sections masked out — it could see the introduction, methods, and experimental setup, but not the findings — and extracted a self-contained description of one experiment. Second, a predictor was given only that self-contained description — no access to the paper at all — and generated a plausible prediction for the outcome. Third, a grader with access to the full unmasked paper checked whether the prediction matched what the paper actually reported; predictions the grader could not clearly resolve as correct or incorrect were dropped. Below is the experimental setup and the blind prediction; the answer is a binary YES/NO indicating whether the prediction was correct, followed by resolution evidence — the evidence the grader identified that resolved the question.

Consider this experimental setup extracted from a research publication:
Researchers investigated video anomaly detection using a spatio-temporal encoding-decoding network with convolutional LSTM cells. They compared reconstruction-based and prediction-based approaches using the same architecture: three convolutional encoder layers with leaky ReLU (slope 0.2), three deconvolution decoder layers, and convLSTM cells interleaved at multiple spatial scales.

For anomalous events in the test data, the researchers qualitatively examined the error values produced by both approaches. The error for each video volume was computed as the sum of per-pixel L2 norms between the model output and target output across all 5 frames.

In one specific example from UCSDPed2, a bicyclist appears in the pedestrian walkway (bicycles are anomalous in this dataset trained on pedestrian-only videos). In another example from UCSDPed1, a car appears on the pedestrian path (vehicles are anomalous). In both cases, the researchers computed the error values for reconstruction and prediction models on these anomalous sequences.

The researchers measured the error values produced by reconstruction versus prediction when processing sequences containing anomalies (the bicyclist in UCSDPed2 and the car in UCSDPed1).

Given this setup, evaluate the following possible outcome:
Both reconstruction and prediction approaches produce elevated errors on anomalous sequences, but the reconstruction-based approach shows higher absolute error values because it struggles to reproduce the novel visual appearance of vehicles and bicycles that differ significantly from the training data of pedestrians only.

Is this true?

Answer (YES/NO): NO